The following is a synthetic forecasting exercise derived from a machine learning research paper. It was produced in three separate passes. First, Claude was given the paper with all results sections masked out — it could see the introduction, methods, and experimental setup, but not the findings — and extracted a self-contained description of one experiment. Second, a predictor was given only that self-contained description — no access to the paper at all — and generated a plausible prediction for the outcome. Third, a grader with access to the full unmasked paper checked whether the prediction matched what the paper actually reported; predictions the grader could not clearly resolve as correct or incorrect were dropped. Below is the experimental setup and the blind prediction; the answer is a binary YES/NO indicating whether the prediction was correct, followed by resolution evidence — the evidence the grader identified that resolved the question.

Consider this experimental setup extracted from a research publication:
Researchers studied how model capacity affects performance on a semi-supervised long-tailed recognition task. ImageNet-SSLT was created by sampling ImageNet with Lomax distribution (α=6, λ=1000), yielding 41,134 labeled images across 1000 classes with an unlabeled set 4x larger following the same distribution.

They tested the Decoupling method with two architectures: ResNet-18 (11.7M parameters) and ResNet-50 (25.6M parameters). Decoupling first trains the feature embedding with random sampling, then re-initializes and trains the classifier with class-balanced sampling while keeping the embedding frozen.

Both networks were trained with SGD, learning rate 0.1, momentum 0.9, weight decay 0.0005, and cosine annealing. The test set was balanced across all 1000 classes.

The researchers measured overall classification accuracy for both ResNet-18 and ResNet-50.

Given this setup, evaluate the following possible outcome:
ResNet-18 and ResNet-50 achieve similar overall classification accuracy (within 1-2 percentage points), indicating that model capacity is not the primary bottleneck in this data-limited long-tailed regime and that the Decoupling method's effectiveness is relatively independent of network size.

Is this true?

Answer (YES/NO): NO